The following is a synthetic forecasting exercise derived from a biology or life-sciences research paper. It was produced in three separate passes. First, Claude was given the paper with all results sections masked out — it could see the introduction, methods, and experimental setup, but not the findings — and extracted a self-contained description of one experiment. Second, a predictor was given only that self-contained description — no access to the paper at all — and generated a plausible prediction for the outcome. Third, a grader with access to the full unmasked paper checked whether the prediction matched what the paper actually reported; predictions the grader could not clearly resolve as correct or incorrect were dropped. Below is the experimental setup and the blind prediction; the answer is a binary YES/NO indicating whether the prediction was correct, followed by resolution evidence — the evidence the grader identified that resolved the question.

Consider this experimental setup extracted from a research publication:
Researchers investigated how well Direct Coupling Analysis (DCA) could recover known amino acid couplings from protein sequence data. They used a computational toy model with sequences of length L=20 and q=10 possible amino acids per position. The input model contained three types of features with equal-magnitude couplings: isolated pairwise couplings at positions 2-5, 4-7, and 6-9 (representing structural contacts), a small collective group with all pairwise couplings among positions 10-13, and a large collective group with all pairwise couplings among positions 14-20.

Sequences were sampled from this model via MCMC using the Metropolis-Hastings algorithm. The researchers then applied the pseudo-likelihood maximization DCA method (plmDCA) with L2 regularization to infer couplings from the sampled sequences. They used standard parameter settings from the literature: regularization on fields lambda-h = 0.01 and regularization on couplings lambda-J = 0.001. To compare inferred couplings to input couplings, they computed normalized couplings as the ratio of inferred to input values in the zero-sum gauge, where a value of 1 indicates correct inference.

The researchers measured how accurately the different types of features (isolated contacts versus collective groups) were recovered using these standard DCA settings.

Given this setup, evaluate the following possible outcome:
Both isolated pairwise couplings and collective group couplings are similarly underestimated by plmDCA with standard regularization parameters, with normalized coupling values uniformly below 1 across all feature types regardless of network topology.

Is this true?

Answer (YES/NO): NO